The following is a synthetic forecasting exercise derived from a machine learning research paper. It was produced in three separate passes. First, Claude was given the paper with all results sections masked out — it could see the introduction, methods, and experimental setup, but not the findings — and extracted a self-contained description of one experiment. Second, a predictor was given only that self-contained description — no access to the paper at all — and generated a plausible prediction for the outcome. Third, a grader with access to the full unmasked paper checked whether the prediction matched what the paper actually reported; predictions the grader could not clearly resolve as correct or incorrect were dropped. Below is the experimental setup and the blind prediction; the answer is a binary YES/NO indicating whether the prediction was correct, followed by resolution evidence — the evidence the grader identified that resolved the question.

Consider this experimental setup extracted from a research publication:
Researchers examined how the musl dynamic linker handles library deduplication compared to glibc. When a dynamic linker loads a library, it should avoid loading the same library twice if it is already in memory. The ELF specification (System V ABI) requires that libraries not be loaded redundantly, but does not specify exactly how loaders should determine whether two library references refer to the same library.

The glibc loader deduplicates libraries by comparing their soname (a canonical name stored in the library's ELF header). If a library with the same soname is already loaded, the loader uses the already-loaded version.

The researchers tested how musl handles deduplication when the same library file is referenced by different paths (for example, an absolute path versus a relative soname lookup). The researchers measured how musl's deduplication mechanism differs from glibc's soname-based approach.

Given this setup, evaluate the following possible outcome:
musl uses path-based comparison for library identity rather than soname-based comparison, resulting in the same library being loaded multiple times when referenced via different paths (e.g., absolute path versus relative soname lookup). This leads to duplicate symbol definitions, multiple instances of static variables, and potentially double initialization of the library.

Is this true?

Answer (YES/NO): NO